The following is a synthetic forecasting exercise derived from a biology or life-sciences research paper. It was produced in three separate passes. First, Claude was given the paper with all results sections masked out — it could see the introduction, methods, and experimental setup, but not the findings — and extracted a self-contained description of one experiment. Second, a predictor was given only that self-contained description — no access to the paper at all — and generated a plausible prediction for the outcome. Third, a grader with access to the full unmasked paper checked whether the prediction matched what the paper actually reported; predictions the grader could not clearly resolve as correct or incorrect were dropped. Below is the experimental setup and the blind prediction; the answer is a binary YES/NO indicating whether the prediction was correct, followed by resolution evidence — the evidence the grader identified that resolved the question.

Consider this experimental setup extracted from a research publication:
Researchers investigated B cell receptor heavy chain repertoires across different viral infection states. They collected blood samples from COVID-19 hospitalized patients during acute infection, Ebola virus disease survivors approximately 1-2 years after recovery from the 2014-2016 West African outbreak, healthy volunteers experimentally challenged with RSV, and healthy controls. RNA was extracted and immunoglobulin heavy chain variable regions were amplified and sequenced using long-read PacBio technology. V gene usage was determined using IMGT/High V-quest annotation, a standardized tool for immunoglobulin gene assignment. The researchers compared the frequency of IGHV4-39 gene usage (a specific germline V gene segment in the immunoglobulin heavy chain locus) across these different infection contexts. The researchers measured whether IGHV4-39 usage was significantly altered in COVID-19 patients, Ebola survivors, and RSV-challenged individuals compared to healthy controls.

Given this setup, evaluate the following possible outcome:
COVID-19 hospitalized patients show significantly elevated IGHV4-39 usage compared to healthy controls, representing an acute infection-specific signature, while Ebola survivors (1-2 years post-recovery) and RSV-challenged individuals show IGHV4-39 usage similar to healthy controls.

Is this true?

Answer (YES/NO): NO